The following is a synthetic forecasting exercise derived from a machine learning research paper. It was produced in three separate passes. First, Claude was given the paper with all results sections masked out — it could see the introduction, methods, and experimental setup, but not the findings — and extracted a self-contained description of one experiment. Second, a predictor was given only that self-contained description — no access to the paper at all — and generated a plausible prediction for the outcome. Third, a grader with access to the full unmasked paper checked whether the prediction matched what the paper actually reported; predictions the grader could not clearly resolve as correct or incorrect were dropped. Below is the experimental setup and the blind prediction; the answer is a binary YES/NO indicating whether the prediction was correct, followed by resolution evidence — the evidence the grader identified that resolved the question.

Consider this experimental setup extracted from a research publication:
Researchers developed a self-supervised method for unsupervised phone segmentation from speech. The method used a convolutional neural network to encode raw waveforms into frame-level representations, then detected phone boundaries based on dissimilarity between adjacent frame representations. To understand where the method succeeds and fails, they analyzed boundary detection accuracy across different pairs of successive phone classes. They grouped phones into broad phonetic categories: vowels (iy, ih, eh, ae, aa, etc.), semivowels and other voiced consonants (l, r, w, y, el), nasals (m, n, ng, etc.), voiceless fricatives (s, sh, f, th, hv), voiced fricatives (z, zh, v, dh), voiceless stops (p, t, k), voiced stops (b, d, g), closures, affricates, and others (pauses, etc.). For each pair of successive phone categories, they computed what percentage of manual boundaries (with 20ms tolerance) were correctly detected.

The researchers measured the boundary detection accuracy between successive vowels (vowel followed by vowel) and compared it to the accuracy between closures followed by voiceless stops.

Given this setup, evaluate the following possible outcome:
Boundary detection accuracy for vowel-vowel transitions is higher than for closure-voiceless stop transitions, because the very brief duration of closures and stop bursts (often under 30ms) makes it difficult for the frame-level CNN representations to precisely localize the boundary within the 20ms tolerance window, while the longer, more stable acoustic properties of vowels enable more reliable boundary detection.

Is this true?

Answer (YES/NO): NO